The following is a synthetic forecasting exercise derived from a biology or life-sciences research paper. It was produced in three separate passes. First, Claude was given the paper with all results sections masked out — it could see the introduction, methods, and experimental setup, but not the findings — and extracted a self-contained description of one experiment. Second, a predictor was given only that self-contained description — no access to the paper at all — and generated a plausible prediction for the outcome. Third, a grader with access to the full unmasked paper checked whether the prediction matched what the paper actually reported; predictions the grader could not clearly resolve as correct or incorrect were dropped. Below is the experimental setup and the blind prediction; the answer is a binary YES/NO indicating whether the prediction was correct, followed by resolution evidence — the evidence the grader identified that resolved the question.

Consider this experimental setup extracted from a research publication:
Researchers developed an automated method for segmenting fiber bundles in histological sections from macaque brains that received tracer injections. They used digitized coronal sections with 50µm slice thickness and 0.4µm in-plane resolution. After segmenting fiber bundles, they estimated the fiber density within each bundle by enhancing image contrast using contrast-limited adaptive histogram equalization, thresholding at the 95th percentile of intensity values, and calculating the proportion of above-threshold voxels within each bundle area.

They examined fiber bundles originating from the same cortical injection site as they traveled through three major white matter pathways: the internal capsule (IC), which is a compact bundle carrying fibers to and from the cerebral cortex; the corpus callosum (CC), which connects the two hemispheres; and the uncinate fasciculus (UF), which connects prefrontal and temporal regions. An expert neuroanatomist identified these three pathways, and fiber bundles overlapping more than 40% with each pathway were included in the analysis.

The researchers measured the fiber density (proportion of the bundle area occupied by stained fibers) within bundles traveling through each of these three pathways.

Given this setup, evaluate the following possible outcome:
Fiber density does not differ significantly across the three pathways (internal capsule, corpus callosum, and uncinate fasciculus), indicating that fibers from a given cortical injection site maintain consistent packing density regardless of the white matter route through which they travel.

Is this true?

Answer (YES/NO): NO